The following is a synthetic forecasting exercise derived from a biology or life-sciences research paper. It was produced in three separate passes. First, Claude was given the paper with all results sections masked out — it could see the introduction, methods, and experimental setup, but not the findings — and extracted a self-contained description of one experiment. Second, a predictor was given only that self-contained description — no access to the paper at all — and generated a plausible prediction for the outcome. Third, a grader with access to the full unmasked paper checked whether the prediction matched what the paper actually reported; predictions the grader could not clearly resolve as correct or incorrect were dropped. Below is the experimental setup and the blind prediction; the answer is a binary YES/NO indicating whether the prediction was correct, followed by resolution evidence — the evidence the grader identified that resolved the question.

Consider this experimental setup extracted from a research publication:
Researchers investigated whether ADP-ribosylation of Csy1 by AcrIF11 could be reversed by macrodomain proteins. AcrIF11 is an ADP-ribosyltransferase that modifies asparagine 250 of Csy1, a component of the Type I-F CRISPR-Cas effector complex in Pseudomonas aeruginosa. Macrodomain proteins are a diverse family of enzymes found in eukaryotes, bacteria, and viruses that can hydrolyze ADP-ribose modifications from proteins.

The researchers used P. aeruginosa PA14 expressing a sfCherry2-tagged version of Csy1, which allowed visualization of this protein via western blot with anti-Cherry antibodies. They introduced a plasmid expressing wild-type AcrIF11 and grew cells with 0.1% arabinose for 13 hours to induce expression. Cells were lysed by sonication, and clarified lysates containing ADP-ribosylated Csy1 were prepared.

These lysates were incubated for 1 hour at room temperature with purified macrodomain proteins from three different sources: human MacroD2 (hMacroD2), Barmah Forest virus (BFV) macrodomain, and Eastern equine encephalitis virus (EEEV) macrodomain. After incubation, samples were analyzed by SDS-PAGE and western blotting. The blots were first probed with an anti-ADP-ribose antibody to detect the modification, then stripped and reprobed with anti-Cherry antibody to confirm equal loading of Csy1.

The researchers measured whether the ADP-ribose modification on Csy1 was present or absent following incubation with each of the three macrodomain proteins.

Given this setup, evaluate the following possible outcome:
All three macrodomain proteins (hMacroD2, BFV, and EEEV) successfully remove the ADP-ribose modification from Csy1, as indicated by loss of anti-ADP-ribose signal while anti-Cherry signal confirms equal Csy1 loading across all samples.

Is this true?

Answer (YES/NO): NO